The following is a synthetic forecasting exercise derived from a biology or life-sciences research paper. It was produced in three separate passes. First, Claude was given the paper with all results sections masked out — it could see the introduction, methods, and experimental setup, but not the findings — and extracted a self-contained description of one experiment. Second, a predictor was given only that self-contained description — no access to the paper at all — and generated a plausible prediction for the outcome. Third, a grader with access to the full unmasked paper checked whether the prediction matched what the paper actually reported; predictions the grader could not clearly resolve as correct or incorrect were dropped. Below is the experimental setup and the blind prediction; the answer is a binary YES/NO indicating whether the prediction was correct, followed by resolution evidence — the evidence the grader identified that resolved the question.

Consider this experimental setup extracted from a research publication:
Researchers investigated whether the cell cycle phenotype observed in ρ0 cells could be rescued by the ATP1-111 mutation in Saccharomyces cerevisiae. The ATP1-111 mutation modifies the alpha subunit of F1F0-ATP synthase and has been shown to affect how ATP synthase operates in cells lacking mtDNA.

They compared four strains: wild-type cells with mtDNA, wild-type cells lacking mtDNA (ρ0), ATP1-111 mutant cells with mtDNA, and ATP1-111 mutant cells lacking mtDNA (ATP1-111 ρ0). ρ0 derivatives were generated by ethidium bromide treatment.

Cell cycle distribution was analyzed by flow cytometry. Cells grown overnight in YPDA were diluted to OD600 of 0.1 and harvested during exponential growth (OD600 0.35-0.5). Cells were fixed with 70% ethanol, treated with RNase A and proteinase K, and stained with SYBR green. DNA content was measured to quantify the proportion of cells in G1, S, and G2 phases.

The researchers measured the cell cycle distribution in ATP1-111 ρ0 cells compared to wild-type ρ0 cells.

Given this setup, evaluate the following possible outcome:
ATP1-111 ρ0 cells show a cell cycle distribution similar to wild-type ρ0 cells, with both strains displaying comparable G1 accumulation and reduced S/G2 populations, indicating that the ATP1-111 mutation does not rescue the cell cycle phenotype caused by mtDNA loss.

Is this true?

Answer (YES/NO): NO